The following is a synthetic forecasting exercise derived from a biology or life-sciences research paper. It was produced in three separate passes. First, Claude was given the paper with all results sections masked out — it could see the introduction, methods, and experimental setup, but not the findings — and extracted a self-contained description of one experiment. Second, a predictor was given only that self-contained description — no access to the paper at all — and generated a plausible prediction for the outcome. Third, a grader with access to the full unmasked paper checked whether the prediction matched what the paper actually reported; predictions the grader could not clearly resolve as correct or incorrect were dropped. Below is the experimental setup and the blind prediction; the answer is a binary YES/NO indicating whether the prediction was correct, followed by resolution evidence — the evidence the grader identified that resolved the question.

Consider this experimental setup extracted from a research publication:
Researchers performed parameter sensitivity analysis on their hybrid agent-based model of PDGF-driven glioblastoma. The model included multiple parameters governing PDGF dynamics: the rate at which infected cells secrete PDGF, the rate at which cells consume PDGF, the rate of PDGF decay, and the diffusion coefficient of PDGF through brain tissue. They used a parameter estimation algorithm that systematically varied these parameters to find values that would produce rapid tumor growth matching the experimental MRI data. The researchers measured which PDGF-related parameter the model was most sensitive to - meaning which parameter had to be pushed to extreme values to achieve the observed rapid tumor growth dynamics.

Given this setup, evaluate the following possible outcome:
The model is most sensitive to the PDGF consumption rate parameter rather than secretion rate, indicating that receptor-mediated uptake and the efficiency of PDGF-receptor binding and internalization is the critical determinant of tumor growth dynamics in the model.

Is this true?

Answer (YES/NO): YES